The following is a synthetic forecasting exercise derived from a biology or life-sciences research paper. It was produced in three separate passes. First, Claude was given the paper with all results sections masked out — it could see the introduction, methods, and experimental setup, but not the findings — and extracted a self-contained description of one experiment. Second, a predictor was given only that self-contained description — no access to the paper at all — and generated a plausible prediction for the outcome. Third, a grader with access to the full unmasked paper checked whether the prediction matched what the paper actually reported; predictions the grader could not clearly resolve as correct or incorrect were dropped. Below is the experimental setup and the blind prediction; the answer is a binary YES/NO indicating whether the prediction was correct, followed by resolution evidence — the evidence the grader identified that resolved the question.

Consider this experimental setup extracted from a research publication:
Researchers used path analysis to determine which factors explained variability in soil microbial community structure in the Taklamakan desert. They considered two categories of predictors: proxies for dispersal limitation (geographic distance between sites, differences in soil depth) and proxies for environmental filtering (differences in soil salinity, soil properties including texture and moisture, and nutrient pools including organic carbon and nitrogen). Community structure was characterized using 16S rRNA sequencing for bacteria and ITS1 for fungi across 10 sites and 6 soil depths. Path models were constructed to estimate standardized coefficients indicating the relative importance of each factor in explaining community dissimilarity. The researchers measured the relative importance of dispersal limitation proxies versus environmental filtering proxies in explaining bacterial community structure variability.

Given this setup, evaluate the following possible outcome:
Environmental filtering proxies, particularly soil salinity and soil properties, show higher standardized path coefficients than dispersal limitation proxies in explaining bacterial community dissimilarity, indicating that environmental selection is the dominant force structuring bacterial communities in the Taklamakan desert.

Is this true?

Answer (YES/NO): NO